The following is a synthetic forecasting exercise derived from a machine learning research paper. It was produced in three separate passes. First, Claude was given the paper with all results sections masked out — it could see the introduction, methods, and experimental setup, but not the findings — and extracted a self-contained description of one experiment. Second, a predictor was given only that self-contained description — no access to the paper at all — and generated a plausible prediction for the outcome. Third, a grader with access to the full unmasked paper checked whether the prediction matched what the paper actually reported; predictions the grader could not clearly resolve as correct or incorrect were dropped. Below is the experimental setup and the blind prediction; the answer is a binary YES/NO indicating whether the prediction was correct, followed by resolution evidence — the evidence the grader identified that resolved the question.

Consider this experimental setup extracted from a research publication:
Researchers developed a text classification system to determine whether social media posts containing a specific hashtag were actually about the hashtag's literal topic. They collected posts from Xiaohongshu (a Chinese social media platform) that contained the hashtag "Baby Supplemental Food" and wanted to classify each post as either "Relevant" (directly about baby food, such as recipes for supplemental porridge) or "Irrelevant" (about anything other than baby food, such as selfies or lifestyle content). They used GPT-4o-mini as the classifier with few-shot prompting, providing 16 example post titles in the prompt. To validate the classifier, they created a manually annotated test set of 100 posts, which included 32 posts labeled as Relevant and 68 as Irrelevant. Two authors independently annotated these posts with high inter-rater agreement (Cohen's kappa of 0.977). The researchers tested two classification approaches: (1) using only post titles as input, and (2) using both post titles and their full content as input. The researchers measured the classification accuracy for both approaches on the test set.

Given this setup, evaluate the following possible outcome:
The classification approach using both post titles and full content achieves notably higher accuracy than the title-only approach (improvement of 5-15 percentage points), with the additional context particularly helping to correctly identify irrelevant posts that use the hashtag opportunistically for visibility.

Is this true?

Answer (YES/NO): NO